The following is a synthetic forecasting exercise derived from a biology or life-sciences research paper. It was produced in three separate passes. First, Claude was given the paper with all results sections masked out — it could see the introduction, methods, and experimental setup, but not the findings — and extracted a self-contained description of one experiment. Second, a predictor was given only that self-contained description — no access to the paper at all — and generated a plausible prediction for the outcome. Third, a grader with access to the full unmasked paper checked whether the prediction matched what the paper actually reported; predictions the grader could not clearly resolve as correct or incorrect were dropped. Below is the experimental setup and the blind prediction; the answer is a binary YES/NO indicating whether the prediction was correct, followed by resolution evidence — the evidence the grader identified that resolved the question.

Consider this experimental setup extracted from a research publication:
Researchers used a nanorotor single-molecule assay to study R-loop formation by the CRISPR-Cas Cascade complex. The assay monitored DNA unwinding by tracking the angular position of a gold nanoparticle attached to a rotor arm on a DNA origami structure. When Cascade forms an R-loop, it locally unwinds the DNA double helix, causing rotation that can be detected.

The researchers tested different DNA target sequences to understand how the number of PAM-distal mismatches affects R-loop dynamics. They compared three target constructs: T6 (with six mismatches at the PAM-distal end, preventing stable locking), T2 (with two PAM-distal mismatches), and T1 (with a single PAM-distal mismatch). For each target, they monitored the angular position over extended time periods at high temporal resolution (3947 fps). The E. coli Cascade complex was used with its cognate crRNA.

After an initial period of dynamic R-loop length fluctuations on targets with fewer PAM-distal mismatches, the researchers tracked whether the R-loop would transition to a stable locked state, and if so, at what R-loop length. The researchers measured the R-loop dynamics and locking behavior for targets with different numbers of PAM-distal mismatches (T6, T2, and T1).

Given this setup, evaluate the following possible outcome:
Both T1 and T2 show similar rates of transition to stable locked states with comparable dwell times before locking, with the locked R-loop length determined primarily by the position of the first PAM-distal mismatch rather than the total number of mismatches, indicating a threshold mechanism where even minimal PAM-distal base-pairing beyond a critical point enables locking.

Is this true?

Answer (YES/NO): NO